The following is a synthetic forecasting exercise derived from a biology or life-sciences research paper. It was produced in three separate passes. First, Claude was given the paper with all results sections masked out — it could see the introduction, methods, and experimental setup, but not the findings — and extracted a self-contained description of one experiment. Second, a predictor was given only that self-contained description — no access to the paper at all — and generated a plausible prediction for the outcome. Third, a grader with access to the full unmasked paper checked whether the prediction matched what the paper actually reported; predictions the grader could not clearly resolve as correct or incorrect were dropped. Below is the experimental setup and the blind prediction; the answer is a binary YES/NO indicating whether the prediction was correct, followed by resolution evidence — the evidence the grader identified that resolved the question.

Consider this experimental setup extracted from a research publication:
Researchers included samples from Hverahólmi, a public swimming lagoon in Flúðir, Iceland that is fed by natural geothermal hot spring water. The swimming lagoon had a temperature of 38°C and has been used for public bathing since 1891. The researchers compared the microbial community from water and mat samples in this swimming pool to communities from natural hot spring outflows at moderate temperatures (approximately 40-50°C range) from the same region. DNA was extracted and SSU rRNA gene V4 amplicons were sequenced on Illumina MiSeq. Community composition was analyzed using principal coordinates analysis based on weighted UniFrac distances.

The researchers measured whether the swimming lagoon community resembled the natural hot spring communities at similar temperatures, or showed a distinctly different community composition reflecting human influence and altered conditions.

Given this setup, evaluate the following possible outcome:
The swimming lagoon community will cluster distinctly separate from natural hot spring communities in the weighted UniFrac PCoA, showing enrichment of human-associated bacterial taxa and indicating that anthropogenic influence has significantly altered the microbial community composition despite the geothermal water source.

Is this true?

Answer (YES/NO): NO